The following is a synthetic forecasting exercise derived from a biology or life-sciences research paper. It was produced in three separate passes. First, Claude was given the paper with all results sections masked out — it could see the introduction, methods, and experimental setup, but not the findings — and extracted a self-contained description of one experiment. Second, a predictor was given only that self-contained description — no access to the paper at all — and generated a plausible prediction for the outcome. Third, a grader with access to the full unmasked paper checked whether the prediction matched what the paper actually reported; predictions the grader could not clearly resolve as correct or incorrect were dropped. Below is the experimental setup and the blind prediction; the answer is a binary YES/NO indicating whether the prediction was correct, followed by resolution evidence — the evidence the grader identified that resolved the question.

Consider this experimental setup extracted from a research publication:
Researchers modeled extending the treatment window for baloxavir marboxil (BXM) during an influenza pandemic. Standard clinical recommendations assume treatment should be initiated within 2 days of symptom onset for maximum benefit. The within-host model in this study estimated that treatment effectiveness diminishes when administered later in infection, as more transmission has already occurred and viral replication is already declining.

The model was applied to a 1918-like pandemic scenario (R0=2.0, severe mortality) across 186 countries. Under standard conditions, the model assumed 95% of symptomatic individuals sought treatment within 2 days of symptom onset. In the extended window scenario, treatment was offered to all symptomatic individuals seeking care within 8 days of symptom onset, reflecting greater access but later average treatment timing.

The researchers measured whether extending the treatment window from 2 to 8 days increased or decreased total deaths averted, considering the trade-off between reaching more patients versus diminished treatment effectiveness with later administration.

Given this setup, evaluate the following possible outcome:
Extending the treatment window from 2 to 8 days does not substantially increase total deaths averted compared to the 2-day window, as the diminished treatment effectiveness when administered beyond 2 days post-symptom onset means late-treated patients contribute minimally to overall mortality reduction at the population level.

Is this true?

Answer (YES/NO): NO